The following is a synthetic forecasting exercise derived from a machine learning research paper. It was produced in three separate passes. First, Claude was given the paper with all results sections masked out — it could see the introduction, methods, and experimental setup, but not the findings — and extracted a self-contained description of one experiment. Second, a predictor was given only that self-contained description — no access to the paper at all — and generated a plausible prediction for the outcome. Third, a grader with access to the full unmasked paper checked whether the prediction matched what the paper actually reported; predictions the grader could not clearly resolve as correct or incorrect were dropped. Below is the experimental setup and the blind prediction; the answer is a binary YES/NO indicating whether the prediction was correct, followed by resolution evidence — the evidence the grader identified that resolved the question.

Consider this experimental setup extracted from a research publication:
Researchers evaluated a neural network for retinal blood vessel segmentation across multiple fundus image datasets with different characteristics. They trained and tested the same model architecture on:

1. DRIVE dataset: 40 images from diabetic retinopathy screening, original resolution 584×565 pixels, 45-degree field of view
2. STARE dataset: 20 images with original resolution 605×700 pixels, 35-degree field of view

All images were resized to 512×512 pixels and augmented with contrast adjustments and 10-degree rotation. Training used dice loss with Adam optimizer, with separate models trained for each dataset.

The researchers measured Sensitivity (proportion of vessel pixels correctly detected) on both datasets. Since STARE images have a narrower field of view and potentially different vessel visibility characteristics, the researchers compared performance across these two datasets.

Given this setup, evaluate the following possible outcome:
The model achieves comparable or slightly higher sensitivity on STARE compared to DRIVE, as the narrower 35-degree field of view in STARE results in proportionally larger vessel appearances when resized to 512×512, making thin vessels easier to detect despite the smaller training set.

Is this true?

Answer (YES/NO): YES